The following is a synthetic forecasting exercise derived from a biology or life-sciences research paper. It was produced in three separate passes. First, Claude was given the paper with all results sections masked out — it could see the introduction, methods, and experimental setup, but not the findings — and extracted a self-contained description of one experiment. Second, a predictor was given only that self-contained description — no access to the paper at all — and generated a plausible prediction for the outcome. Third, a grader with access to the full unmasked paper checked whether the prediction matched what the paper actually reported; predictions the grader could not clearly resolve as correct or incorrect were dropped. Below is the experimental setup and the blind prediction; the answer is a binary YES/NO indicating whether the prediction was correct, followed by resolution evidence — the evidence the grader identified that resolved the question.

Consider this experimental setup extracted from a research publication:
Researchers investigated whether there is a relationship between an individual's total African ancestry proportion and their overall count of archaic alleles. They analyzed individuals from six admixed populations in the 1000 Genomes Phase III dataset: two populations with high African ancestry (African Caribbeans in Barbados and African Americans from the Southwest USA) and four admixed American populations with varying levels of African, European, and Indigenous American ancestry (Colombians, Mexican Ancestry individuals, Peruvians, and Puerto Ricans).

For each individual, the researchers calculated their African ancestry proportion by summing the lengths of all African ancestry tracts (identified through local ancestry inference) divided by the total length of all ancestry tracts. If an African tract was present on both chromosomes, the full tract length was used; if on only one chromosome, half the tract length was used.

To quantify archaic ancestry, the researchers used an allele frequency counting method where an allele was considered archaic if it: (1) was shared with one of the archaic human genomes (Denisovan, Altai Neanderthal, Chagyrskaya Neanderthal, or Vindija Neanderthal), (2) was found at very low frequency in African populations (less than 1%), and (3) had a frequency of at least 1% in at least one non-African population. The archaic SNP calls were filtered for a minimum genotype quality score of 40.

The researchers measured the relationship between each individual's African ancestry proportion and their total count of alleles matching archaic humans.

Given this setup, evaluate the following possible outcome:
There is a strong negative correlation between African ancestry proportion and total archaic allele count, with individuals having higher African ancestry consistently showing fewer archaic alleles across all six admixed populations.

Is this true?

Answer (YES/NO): NO